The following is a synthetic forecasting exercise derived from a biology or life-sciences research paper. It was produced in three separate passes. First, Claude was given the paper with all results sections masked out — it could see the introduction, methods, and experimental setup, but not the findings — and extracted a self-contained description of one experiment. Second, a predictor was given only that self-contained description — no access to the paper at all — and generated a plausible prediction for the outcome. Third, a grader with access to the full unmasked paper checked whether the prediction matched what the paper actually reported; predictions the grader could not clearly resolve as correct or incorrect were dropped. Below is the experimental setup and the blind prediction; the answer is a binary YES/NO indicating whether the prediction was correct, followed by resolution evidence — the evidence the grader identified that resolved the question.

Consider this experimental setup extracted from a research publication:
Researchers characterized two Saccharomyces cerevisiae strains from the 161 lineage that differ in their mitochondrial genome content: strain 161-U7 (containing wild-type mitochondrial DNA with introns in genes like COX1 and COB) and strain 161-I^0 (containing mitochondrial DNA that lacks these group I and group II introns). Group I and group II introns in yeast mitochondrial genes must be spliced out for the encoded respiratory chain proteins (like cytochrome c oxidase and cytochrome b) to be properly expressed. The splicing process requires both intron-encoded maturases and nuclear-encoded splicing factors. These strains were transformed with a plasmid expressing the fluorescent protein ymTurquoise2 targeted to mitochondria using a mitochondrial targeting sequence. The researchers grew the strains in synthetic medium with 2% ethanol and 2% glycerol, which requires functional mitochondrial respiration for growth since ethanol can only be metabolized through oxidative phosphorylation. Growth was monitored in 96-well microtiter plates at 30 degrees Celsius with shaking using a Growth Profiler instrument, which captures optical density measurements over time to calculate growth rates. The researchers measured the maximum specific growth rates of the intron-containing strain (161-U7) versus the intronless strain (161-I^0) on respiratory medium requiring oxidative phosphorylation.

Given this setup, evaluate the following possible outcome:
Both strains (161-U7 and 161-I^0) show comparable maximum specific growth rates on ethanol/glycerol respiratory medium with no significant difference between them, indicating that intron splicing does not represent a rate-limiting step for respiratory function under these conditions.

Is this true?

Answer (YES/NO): NO